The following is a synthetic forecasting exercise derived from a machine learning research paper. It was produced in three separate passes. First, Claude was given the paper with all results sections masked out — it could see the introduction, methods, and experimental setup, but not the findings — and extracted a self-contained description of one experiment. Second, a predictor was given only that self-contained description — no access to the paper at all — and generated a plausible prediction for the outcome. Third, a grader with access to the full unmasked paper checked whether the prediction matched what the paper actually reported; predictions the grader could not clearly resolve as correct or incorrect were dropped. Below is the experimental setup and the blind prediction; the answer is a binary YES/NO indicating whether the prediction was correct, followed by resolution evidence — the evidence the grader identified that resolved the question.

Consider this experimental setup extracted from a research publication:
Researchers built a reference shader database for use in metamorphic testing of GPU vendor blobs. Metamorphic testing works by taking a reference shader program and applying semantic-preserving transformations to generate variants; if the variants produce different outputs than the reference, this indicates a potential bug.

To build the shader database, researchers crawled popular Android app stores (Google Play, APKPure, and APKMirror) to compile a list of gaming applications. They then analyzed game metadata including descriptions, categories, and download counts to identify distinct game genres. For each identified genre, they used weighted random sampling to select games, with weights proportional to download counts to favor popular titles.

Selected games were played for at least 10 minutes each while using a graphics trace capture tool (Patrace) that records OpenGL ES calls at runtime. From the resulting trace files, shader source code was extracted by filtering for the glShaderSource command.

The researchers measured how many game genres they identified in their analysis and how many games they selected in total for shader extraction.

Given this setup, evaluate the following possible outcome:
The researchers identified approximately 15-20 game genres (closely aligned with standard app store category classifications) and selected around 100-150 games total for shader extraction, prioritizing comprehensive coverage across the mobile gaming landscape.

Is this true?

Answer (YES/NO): NO